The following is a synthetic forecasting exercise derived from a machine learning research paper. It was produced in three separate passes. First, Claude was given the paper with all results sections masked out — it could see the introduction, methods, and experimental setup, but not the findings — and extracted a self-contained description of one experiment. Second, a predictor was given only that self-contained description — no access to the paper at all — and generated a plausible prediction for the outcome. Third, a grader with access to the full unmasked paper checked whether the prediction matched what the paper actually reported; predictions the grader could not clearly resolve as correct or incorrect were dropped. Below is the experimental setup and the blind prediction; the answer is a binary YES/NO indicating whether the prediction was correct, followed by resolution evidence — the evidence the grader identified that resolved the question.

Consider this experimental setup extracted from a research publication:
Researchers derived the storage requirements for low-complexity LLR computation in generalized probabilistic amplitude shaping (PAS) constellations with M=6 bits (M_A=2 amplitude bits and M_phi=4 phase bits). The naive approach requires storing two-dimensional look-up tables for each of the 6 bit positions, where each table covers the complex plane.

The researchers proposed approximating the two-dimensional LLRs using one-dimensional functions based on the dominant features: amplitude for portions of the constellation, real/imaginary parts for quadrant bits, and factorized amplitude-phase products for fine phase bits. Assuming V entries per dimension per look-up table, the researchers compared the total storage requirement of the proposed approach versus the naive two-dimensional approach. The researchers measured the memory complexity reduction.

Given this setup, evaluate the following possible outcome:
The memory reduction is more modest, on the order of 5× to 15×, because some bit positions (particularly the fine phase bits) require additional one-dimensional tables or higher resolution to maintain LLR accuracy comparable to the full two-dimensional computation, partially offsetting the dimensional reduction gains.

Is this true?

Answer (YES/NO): NO